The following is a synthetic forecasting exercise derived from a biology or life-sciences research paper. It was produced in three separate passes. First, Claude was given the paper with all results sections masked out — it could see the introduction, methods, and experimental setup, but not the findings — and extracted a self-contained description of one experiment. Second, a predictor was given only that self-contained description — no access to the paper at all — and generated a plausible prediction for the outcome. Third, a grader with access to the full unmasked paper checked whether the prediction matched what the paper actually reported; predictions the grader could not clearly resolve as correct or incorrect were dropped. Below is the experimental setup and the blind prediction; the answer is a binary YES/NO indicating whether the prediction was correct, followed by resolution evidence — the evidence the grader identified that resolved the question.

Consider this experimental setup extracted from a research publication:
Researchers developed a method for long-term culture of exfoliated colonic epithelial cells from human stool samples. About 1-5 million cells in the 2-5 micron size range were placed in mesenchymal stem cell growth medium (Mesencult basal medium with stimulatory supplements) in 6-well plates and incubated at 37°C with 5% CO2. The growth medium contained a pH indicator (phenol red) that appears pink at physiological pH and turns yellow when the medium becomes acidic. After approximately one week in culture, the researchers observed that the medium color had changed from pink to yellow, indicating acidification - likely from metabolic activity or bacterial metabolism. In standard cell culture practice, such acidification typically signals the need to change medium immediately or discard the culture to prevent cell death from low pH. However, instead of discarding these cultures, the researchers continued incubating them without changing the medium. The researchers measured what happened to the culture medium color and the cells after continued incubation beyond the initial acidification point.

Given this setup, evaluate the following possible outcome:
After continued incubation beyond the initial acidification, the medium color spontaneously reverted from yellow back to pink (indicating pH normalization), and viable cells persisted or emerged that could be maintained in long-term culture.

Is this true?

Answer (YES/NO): YES